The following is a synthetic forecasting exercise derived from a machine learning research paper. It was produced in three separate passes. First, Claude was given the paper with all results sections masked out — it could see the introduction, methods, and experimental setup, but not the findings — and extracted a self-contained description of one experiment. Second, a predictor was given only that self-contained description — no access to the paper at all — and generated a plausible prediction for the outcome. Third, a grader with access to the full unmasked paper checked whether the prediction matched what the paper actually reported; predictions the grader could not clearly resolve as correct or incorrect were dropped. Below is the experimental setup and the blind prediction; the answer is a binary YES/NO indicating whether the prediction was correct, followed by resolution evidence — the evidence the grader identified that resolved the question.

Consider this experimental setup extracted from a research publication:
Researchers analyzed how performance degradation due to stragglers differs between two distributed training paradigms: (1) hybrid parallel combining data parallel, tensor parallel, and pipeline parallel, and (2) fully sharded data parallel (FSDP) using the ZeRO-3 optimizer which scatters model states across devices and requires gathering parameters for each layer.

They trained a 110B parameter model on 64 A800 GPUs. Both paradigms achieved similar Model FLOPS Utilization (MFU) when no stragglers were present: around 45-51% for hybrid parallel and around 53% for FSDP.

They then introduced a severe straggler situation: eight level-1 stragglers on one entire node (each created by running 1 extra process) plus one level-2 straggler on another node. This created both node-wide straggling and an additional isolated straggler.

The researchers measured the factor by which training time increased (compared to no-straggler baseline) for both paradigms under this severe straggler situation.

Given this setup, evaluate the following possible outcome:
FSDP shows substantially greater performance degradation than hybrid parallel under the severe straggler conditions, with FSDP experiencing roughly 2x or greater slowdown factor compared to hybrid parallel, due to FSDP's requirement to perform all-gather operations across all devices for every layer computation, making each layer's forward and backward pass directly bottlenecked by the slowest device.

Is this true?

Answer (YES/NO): NO